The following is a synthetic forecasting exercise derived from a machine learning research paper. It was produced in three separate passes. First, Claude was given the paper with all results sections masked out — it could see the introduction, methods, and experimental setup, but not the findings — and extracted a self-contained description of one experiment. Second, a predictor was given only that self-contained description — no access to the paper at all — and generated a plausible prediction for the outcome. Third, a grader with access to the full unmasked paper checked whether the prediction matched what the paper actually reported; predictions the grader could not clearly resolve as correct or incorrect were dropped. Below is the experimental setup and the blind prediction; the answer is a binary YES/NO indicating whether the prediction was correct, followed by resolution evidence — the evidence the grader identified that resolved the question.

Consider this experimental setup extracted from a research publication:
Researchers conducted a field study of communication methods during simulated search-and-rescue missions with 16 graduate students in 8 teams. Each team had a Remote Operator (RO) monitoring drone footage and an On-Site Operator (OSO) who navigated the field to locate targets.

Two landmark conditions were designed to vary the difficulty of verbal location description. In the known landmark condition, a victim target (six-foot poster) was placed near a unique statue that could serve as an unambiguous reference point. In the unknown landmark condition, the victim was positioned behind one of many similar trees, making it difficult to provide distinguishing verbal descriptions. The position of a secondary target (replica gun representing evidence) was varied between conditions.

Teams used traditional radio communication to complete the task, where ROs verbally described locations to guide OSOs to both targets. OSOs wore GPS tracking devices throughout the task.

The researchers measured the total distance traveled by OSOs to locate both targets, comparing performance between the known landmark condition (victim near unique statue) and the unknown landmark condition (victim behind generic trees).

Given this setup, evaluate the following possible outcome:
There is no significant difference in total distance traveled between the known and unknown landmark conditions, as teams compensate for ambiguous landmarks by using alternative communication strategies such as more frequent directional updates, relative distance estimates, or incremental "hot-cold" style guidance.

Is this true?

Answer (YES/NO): NO